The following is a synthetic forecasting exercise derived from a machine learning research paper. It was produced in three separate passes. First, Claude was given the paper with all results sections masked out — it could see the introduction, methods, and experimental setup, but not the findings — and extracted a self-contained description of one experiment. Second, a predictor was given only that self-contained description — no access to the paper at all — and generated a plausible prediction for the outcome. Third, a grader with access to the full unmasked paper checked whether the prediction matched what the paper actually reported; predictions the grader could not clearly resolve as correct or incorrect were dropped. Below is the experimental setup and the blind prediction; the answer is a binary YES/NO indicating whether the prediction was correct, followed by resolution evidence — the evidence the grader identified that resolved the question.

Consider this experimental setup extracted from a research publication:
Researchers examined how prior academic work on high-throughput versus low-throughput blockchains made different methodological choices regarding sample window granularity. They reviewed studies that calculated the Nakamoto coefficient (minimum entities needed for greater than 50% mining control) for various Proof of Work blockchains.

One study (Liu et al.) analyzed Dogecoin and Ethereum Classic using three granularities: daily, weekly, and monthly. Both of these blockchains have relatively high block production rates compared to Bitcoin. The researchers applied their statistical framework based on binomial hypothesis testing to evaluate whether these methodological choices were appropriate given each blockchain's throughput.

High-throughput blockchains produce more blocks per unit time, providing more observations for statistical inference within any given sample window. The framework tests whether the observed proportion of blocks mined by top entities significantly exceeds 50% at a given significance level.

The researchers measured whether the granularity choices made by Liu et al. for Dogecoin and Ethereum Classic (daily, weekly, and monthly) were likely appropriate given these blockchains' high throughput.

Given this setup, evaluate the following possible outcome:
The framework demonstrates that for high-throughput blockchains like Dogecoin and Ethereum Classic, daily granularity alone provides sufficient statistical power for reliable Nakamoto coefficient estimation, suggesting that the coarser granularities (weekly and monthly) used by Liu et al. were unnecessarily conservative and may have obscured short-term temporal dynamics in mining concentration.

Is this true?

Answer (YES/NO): NO